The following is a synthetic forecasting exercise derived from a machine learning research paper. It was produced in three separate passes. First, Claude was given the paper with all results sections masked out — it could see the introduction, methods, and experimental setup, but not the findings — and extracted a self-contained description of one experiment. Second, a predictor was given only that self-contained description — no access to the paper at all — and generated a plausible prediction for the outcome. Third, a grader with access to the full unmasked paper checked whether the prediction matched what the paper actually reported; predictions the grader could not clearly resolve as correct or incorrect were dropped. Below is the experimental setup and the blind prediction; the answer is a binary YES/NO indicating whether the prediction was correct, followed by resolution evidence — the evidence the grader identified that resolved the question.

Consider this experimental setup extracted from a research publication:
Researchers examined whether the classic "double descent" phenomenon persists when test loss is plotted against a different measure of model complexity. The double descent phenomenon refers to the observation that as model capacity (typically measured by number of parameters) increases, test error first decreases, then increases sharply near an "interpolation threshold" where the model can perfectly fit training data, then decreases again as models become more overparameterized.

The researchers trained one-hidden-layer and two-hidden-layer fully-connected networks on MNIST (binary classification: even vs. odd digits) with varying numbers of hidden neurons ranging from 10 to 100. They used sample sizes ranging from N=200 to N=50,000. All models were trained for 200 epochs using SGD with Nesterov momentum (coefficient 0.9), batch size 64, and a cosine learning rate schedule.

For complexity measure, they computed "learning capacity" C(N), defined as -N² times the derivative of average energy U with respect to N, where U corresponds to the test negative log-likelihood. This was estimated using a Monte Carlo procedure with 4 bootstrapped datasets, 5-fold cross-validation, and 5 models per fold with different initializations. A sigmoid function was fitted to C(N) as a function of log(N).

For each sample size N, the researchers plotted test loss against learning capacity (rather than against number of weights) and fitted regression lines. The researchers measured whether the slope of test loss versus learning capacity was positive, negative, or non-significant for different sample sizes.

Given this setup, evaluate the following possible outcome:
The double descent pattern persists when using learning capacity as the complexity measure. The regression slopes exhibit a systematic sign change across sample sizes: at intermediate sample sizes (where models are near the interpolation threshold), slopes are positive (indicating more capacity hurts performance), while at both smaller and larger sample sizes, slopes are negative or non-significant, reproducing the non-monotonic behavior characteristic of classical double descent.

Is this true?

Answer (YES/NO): NO